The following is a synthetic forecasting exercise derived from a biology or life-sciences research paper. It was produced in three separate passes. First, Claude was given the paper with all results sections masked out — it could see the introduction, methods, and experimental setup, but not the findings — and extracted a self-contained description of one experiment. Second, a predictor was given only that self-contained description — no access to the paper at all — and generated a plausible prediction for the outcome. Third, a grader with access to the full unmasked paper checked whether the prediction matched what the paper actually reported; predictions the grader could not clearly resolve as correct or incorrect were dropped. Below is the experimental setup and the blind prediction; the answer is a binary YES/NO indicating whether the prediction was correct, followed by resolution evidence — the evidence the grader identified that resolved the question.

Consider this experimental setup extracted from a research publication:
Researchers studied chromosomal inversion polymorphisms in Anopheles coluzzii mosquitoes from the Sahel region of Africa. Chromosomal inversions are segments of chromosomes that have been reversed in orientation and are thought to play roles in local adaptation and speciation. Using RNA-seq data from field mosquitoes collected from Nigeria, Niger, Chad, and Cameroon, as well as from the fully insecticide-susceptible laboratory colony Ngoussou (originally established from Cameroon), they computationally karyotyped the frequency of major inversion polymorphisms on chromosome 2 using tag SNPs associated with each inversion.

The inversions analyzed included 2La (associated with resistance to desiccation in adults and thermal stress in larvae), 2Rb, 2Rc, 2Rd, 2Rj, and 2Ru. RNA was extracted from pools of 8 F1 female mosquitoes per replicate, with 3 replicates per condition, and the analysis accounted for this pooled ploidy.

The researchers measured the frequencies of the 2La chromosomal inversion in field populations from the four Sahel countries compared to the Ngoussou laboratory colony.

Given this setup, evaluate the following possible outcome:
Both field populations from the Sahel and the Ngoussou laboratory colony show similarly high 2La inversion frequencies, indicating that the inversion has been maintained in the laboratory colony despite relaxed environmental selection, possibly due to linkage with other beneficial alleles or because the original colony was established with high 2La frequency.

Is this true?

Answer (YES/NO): NO